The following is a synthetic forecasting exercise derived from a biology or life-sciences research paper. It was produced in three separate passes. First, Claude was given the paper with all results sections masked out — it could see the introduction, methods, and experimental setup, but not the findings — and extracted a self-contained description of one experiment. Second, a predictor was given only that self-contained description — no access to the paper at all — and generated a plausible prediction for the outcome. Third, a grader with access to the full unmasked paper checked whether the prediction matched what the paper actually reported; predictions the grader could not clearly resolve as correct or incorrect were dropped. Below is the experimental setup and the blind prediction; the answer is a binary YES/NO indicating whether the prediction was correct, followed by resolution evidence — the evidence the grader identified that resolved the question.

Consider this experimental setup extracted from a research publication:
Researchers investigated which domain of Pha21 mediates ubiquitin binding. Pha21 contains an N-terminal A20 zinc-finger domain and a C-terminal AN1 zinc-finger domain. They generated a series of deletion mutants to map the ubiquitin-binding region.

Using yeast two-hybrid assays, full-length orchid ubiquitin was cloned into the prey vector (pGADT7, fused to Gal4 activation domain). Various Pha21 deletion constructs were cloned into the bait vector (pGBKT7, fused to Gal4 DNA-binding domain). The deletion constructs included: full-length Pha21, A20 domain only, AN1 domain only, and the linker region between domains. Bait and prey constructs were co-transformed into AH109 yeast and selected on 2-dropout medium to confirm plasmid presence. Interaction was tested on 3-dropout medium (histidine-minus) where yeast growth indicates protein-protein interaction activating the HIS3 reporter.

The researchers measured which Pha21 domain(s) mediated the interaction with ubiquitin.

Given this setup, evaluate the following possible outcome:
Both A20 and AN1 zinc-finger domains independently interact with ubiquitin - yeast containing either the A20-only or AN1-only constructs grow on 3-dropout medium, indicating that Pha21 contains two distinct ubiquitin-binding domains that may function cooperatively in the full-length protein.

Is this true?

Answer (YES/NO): NO